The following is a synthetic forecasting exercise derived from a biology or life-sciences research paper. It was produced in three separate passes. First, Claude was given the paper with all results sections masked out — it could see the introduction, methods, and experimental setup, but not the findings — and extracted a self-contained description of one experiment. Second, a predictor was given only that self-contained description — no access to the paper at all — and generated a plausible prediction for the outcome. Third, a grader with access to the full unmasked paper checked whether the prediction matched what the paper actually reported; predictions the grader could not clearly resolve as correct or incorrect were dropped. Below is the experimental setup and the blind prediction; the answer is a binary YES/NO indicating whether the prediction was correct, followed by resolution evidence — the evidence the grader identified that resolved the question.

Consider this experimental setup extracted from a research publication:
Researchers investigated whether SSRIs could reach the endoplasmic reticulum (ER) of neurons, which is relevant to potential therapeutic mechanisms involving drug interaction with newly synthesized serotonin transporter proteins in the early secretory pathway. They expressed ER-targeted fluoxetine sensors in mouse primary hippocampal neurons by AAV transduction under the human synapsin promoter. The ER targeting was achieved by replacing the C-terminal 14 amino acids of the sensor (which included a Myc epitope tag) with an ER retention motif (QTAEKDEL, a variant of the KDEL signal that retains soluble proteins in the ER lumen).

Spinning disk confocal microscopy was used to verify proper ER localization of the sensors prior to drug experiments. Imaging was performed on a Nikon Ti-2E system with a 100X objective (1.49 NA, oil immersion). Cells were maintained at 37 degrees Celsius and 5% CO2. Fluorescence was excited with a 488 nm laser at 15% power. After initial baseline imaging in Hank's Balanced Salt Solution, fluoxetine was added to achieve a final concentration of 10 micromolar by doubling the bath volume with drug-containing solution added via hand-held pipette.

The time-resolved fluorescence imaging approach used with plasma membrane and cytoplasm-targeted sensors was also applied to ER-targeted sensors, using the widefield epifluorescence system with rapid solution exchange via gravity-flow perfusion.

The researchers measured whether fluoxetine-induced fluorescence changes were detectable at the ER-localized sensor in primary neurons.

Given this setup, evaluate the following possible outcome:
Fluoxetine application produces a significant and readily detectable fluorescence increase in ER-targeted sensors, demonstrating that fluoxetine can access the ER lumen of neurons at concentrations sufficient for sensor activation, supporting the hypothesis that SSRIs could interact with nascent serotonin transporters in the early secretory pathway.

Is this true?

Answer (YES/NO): YES